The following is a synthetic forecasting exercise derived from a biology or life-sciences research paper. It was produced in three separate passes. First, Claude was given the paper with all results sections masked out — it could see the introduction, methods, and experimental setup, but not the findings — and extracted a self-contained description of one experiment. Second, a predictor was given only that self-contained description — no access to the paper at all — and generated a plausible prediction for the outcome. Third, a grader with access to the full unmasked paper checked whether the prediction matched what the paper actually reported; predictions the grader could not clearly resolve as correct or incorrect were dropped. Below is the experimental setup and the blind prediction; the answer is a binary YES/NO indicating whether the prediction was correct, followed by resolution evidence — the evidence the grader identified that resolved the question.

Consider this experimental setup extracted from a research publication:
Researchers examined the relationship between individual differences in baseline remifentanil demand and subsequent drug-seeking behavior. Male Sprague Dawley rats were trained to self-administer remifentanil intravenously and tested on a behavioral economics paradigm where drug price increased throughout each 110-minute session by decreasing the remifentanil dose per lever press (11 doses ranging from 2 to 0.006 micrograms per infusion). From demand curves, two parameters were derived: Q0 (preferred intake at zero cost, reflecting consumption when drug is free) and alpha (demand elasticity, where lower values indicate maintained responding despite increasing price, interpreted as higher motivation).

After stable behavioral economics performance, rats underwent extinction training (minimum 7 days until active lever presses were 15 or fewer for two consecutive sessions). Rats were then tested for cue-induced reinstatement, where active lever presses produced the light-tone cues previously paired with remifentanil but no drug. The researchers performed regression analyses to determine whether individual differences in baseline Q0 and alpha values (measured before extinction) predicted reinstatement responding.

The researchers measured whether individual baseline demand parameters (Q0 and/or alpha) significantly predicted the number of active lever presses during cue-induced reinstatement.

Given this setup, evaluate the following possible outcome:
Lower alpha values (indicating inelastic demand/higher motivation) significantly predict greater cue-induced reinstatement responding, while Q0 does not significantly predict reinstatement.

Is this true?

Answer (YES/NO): YES